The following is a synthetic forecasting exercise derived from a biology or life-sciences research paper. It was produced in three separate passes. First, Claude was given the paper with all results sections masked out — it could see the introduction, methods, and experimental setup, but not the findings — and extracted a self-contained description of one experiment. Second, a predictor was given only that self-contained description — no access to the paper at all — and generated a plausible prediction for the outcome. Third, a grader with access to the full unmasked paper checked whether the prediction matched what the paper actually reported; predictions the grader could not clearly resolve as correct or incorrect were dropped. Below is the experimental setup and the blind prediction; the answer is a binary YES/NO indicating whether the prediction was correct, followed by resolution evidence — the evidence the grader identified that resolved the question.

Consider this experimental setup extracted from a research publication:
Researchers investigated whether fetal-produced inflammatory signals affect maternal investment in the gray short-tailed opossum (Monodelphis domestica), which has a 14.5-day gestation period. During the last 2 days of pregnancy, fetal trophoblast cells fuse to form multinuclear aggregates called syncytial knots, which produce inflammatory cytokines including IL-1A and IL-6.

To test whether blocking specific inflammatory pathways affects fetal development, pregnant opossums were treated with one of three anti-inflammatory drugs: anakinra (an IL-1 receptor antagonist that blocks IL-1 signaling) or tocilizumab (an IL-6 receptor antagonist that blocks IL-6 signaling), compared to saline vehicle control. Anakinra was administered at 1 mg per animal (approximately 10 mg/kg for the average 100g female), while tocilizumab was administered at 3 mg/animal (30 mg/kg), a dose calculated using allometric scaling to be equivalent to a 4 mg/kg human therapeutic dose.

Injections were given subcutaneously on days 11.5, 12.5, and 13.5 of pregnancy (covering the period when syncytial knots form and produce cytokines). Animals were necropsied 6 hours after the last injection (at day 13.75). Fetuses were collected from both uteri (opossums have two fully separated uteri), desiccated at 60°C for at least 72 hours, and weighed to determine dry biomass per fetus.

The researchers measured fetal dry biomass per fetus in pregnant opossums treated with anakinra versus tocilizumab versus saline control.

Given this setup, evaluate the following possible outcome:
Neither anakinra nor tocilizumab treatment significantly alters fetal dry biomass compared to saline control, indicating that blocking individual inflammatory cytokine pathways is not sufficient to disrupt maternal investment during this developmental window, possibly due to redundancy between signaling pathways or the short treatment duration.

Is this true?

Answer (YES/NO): NO